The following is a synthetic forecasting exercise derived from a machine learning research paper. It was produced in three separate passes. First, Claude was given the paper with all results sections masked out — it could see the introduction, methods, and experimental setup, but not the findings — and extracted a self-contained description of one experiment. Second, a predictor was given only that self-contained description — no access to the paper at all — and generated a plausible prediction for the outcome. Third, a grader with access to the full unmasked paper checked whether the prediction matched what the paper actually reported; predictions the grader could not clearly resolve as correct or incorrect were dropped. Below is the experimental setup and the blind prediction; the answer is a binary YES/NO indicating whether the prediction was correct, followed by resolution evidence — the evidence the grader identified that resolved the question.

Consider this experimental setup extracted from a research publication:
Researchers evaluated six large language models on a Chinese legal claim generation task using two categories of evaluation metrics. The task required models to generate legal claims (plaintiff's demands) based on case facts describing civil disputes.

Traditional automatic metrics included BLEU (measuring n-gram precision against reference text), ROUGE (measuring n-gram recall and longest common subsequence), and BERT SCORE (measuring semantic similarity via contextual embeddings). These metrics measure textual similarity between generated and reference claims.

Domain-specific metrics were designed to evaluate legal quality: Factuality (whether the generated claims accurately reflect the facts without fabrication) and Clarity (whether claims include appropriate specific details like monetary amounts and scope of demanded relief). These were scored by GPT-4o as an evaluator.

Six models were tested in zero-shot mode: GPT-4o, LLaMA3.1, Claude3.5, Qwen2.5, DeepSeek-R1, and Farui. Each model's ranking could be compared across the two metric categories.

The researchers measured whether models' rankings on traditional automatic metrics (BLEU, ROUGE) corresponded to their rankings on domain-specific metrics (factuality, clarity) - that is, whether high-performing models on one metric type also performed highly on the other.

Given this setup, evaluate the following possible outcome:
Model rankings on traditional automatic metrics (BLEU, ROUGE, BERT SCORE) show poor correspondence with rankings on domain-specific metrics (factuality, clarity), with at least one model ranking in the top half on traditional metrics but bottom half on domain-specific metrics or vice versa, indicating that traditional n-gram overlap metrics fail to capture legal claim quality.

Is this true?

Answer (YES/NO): YES